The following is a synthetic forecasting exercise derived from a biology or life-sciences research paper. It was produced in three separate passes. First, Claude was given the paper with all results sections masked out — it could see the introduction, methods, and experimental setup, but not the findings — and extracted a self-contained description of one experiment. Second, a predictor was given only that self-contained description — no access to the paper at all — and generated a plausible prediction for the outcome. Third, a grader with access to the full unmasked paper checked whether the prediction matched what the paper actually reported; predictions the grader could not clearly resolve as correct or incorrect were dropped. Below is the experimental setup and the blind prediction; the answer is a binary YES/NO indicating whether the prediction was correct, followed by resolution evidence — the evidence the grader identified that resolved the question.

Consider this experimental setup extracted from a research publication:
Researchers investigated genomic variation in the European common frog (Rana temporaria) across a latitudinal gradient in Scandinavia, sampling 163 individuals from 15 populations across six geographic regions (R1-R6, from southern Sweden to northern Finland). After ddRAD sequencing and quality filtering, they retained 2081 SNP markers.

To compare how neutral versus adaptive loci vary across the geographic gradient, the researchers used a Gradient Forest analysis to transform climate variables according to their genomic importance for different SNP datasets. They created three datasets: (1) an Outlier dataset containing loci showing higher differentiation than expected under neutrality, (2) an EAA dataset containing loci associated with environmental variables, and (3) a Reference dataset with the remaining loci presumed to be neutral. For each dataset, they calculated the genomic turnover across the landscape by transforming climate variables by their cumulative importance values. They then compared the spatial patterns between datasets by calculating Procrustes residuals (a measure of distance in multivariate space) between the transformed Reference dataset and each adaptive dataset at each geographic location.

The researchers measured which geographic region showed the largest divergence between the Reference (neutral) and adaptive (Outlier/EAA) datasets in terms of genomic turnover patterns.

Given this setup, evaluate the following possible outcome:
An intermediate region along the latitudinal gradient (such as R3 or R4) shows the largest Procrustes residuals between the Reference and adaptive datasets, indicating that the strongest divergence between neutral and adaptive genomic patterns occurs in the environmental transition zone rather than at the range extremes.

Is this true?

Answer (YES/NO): NO